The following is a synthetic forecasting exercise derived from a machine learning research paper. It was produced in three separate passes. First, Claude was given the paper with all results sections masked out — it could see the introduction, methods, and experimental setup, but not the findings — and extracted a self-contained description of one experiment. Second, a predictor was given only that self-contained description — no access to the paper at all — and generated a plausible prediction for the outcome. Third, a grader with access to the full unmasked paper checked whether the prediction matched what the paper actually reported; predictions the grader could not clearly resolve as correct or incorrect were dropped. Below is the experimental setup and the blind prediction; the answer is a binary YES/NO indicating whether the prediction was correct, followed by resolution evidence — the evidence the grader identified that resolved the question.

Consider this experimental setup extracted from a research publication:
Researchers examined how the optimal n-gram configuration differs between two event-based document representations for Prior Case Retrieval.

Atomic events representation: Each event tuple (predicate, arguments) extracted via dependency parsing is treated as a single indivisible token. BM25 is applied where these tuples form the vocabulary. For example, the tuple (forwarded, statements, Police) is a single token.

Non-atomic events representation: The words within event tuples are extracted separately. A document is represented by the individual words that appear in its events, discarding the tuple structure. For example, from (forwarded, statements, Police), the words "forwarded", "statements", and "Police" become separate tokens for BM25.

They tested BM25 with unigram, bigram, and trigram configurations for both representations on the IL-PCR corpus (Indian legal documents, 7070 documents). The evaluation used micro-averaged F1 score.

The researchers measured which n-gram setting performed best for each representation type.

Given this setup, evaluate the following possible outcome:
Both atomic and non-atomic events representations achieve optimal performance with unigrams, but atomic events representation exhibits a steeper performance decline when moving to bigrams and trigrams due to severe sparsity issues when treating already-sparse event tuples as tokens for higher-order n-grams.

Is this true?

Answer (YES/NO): NO